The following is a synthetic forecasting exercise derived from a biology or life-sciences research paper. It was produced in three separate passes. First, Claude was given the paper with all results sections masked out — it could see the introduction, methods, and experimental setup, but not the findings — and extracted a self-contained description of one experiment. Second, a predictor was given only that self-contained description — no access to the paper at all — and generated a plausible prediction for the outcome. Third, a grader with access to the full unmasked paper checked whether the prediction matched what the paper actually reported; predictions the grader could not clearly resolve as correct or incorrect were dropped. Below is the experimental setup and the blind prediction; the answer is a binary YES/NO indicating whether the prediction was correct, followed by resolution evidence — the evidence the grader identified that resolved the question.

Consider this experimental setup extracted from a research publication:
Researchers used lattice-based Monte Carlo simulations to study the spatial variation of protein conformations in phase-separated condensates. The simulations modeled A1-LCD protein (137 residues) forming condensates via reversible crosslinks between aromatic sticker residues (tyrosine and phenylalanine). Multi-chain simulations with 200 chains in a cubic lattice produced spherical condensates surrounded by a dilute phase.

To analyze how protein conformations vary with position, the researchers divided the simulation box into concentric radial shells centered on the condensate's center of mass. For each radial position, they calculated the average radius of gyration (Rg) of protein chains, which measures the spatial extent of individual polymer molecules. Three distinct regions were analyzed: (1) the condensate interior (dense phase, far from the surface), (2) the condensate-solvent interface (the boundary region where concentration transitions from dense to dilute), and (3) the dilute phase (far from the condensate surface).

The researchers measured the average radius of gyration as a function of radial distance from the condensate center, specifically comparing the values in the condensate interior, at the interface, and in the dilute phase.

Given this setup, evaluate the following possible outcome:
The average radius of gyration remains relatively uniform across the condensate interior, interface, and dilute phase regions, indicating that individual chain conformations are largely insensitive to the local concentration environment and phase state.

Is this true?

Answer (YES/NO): NO